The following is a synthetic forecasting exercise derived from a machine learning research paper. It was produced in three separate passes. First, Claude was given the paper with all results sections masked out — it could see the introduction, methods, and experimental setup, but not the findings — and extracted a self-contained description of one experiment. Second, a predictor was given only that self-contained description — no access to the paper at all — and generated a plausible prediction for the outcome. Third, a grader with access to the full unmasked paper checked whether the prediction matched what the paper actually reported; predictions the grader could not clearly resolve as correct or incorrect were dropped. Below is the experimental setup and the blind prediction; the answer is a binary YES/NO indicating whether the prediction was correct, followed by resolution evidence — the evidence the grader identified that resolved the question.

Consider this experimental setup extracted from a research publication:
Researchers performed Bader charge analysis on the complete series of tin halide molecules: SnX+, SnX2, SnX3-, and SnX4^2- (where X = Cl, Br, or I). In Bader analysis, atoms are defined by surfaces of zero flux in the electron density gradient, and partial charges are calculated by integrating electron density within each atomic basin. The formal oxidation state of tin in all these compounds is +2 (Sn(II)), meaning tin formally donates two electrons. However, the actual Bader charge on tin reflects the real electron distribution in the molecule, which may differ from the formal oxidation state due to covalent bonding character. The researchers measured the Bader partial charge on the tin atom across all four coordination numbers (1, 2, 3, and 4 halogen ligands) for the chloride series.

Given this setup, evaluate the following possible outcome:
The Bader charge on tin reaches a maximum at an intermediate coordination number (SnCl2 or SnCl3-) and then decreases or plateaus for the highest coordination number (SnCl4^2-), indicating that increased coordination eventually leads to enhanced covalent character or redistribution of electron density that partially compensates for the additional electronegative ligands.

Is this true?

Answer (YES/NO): NO